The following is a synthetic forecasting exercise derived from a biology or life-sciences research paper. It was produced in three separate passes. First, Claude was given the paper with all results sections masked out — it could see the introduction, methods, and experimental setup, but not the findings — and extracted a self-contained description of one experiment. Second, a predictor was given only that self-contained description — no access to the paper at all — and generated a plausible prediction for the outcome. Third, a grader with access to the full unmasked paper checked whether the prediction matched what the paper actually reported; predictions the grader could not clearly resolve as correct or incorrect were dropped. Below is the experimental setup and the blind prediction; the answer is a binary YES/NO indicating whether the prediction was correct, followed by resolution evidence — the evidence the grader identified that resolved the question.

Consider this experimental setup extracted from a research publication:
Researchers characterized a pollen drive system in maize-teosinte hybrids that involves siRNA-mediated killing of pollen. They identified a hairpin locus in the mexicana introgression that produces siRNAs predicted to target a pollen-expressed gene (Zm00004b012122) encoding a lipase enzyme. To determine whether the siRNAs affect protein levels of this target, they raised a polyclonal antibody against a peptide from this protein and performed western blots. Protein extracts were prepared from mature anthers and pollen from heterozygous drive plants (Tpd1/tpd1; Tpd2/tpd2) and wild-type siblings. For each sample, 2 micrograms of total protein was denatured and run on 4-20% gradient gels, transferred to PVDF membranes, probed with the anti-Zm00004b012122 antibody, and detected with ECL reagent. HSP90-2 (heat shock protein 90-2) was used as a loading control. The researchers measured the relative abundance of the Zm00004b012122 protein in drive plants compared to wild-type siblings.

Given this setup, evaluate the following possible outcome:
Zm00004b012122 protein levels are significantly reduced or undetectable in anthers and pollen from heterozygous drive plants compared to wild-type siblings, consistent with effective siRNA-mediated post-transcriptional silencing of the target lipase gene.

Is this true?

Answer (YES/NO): YES